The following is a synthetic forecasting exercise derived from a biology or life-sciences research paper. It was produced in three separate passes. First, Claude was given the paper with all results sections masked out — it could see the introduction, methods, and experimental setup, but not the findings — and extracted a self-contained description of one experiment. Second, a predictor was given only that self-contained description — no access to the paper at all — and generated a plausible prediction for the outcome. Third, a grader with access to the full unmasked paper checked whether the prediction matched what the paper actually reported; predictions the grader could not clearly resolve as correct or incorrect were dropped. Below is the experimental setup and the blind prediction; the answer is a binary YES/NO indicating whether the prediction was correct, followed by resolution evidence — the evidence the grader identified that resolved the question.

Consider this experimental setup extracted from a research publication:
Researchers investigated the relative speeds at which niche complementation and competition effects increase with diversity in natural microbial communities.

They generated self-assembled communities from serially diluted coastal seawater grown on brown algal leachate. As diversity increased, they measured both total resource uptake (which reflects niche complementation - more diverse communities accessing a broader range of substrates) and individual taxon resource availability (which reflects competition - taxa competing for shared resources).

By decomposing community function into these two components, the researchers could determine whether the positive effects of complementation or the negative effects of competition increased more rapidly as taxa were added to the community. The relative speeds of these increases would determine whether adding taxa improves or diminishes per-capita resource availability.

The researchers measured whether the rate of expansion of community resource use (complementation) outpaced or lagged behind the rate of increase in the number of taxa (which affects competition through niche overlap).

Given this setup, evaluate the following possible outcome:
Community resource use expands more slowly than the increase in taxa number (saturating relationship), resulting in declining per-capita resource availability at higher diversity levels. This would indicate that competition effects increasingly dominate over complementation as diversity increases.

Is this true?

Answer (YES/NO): NO